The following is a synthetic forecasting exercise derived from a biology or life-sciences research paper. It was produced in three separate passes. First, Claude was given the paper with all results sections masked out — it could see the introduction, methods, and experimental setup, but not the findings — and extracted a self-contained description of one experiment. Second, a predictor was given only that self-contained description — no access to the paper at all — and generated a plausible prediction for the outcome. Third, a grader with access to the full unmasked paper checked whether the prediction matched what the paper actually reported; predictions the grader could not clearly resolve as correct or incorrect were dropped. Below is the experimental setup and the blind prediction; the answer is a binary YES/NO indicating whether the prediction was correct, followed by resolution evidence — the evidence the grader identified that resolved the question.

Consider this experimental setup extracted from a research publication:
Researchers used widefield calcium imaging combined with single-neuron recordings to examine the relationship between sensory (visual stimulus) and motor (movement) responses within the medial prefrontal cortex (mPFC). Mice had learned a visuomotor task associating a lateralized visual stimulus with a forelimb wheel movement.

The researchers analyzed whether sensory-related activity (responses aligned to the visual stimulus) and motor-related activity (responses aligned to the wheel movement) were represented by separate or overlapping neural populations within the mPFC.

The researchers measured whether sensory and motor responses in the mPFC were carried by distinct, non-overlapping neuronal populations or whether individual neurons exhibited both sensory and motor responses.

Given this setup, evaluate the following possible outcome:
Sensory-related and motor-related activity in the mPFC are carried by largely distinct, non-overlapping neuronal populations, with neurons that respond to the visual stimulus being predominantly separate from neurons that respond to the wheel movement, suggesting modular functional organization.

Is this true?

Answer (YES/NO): NO